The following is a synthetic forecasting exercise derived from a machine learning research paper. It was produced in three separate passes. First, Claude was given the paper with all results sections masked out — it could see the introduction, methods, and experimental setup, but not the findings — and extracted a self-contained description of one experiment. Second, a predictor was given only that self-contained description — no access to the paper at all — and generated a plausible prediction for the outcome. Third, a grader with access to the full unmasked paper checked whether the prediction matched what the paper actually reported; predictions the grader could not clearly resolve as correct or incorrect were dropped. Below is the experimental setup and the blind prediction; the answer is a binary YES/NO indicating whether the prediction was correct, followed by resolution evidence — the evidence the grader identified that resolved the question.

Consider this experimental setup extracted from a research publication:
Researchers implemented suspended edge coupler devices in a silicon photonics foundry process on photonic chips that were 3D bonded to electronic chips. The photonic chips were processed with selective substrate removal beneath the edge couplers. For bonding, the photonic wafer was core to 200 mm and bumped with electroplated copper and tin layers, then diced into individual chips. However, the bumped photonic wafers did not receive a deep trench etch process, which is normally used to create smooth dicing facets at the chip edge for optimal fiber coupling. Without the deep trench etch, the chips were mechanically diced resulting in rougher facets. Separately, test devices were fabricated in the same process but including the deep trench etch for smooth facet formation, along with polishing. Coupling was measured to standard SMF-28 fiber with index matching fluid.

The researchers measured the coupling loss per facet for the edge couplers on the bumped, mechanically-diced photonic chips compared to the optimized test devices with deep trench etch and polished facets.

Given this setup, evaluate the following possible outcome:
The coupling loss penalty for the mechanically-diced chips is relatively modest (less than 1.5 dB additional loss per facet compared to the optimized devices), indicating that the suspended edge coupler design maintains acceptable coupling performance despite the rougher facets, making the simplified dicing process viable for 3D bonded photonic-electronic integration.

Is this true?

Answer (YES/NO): NO